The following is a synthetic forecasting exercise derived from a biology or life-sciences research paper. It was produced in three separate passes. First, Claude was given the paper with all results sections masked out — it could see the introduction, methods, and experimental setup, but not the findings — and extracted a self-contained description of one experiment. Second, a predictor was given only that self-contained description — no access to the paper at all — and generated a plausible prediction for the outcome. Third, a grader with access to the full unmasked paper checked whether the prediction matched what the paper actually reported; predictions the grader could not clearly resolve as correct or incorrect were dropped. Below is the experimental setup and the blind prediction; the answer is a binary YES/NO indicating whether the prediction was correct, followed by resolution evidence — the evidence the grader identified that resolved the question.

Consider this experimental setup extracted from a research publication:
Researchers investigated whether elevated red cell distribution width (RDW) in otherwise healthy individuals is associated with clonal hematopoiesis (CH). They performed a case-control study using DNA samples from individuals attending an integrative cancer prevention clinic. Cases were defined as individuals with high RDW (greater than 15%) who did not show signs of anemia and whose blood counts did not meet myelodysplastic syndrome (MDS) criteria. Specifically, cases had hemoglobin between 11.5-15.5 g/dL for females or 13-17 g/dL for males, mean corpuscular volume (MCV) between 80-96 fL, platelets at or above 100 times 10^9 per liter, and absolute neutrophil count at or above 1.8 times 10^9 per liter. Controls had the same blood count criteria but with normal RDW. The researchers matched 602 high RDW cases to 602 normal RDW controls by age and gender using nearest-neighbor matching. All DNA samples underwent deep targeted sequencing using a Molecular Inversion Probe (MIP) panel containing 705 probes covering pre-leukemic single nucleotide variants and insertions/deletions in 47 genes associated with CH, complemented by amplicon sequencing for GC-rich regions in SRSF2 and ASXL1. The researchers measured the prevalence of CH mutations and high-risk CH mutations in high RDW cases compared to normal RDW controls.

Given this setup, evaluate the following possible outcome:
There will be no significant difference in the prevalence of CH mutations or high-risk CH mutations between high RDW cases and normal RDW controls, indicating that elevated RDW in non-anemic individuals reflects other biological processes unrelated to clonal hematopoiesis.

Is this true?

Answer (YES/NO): NO